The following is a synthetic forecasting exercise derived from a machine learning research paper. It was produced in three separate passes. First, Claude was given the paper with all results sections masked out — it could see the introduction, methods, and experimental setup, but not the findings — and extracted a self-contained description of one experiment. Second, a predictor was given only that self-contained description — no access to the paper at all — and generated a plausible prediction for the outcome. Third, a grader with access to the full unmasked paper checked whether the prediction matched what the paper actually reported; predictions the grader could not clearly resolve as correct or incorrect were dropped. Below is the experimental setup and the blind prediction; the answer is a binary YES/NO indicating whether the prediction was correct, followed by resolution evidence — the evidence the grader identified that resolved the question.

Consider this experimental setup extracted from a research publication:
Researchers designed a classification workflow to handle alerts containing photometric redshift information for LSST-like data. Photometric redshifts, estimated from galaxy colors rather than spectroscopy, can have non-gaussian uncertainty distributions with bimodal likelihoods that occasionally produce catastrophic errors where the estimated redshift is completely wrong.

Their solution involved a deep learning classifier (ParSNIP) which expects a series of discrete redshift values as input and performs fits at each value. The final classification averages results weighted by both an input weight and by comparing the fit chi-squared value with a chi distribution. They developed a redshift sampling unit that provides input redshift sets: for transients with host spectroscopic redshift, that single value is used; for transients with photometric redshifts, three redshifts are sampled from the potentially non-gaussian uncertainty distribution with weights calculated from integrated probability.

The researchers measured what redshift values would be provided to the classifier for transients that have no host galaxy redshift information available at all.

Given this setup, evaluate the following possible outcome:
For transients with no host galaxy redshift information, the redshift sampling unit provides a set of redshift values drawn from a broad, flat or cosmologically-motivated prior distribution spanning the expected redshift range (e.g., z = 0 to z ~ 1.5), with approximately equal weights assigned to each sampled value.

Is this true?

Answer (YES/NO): NO